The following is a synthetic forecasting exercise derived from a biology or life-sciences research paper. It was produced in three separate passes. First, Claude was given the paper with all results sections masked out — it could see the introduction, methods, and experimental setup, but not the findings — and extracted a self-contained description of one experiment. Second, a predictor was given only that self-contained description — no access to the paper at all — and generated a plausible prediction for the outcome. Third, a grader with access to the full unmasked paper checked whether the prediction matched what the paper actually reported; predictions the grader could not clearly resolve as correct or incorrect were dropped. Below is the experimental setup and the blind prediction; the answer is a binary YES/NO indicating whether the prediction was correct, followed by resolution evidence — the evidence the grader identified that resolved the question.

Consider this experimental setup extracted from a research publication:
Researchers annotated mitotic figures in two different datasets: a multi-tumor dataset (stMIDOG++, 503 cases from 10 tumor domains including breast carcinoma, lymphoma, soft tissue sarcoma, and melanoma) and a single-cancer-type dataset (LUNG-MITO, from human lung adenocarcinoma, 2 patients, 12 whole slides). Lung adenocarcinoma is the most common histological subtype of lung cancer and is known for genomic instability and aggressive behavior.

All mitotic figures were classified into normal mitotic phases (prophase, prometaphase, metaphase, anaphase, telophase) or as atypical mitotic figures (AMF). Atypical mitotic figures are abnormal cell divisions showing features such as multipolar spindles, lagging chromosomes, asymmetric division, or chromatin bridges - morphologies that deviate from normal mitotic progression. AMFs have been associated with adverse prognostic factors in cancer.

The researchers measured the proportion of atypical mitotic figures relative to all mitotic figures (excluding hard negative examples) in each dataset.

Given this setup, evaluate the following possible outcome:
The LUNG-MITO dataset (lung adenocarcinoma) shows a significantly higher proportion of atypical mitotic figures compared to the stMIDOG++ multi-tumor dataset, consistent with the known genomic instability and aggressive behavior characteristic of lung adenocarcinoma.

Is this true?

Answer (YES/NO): YES